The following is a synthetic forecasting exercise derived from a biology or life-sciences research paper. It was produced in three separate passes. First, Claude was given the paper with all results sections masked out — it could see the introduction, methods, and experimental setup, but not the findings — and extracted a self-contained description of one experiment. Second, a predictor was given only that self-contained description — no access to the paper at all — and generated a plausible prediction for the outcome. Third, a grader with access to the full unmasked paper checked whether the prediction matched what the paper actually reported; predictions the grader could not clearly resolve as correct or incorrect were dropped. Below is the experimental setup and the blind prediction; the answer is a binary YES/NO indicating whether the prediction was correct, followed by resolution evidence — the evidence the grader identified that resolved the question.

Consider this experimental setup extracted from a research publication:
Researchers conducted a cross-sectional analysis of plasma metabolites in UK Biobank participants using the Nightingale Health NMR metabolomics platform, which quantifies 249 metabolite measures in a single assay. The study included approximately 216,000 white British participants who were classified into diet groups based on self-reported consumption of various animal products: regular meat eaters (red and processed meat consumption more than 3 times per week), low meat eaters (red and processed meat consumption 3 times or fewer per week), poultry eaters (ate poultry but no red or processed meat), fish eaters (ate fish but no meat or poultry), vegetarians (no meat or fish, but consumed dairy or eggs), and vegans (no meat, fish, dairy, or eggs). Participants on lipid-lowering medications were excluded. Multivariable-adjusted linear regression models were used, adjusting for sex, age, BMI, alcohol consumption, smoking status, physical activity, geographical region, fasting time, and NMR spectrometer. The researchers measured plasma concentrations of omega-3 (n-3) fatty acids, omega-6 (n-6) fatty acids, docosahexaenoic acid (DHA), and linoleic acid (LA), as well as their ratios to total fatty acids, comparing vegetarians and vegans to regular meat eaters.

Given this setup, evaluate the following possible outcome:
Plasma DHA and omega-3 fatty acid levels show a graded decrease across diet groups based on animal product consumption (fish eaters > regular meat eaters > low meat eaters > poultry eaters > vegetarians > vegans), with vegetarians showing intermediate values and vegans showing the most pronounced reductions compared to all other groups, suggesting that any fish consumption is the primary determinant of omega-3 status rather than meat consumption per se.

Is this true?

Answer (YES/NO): NO